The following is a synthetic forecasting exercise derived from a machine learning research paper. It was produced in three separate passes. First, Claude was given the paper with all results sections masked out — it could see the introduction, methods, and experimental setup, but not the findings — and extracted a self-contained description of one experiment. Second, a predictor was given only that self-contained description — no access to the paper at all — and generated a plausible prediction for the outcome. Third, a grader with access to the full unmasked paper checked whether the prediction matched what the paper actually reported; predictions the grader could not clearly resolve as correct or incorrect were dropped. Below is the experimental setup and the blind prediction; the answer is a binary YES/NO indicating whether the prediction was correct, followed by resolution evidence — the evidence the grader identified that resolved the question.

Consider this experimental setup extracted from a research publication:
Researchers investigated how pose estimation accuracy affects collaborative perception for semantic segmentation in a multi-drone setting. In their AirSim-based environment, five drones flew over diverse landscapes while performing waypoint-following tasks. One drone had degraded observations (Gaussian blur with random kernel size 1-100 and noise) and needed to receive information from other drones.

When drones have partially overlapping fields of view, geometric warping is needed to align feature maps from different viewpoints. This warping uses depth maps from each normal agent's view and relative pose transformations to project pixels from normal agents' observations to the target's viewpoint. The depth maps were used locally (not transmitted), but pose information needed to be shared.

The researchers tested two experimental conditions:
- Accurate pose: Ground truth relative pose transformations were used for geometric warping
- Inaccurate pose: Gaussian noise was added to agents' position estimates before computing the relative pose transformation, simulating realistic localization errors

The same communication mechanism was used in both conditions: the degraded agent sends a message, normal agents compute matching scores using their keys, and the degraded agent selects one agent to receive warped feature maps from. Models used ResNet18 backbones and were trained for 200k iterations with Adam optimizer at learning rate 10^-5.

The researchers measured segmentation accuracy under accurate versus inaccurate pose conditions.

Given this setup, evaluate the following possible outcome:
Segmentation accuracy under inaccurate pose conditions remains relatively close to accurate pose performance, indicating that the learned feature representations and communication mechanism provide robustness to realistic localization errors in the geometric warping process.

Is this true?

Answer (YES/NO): YES